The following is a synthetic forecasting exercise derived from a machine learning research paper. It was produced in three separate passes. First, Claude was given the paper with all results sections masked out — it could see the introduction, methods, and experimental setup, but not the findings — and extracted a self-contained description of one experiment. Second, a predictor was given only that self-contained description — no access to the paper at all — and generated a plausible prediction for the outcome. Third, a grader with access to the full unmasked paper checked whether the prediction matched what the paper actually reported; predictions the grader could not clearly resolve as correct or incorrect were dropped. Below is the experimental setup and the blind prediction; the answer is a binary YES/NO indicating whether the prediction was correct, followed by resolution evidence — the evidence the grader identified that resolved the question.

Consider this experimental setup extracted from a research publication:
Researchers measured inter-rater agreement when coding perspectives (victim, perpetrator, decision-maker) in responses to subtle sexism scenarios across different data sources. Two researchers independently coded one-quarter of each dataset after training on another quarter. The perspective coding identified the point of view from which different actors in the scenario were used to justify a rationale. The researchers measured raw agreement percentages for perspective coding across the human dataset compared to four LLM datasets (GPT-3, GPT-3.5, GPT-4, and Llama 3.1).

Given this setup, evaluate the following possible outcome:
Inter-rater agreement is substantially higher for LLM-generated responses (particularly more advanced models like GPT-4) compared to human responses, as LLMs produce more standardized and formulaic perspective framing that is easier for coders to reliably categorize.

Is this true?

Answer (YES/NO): YES